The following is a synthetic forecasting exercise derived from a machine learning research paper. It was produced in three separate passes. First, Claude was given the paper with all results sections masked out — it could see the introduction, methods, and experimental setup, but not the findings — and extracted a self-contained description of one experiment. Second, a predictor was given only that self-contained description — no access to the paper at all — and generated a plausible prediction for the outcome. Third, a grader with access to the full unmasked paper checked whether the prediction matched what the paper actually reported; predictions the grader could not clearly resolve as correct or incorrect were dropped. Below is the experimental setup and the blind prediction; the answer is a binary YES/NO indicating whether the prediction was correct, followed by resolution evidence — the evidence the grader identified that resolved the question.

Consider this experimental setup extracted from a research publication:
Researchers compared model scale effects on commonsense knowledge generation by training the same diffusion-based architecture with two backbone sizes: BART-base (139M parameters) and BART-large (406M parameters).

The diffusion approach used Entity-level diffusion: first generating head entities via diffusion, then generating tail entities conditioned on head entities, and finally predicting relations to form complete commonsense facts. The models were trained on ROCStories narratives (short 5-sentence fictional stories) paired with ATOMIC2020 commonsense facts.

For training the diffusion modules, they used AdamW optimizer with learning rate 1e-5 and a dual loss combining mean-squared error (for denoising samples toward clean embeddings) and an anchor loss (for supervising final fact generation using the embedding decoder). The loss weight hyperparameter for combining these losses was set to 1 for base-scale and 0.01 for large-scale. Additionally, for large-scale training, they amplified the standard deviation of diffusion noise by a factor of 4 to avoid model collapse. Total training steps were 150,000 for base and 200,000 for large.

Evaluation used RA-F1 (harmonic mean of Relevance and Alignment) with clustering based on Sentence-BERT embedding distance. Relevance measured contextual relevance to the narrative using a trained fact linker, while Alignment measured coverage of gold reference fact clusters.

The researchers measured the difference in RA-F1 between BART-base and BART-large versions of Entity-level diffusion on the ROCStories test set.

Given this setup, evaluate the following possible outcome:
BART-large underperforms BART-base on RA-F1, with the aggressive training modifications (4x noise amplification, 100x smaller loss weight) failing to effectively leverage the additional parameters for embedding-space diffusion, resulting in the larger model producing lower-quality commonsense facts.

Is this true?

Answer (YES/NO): NO